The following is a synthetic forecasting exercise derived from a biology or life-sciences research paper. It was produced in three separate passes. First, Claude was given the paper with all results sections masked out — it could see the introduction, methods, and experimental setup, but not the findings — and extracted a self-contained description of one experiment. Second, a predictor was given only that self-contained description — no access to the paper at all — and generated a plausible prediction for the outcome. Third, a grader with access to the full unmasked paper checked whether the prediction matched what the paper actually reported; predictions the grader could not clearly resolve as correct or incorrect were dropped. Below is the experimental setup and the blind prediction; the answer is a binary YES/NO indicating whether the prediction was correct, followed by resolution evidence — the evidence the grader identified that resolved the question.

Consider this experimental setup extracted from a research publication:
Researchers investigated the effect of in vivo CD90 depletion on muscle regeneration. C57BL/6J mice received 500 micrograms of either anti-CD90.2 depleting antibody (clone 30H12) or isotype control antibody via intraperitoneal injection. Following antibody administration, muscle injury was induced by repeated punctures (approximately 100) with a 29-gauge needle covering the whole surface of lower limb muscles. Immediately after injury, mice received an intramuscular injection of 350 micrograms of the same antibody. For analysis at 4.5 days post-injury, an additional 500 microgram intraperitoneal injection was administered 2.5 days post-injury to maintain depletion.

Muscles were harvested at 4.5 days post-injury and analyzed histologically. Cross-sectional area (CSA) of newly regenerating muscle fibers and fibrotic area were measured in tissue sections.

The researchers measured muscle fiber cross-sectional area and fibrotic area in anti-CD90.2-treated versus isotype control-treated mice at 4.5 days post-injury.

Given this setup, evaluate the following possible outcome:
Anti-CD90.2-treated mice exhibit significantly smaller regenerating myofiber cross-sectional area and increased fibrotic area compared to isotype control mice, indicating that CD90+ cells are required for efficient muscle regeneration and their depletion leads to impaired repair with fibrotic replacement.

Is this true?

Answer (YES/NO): NO